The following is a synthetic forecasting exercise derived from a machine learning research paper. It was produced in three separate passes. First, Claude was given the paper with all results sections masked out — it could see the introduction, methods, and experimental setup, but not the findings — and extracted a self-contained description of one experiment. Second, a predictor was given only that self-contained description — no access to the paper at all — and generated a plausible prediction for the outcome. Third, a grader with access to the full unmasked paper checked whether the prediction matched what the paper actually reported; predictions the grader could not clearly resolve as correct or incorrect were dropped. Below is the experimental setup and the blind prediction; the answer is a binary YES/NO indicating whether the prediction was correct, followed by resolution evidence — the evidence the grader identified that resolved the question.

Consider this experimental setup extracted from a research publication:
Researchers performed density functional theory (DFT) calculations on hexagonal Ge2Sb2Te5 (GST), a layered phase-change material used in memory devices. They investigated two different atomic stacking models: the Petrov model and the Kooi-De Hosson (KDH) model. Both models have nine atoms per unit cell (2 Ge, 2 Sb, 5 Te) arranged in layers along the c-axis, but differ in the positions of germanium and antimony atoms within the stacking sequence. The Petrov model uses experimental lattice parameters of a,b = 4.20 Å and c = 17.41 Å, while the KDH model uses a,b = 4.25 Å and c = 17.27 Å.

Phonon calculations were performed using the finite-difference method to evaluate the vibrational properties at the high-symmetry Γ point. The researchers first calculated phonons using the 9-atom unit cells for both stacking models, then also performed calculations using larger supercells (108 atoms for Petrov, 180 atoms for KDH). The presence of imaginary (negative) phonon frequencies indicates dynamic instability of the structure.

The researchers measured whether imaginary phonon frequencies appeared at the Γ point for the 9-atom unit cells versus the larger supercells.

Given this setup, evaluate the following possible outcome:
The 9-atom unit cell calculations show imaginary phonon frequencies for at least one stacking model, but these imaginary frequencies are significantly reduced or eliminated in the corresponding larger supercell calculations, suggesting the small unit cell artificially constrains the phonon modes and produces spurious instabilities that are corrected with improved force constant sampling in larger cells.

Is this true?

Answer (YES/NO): YES